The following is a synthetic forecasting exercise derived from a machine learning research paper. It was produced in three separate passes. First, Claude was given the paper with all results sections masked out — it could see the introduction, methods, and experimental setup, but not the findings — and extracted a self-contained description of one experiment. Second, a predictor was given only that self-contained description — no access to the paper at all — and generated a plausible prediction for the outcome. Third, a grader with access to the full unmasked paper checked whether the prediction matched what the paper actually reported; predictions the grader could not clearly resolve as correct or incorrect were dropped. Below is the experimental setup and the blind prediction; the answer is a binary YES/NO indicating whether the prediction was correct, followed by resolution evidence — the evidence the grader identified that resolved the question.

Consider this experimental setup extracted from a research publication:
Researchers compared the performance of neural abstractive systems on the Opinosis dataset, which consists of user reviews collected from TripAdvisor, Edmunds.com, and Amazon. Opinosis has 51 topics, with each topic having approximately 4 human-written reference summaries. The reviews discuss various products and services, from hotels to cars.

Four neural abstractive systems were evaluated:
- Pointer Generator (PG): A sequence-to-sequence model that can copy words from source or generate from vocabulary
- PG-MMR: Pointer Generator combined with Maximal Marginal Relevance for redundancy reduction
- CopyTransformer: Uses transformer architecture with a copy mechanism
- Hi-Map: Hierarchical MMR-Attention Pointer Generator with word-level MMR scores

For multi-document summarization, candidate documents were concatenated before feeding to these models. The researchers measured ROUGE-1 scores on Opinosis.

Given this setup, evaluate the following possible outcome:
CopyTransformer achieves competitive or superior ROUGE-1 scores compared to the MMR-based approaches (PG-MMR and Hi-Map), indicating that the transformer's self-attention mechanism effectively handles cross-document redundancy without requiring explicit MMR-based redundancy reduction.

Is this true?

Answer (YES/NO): YES